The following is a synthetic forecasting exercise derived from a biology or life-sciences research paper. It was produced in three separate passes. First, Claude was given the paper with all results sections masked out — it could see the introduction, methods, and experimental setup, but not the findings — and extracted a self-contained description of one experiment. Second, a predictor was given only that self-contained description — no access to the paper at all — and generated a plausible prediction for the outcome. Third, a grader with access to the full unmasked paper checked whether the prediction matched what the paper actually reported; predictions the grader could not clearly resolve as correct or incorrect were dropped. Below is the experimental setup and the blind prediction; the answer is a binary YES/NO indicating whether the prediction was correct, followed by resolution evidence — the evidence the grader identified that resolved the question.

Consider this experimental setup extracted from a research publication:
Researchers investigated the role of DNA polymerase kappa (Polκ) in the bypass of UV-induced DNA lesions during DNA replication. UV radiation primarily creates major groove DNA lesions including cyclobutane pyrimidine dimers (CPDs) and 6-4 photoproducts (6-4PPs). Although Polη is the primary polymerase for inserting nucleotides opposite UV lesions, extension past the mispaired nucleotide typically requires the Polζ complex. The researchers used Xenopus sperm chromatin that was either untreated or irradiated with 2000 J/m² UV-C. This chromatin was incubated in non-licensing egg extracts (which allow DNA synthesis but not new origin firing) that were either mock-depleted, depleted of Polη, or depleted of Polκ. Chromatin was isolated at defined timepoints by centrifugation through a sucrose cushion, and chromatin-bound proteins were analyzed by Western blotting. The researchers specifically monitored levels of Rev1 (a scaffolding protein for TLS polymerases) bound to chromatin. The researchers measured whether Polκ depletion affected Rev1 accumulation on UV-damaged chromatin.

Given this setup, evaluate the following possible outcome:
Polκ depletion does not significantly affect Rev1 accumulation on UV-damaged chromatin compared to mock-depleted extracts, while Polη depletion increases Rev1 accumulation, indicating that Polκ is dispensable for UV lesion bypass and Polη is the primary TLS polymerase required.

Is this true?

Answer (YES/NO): NO